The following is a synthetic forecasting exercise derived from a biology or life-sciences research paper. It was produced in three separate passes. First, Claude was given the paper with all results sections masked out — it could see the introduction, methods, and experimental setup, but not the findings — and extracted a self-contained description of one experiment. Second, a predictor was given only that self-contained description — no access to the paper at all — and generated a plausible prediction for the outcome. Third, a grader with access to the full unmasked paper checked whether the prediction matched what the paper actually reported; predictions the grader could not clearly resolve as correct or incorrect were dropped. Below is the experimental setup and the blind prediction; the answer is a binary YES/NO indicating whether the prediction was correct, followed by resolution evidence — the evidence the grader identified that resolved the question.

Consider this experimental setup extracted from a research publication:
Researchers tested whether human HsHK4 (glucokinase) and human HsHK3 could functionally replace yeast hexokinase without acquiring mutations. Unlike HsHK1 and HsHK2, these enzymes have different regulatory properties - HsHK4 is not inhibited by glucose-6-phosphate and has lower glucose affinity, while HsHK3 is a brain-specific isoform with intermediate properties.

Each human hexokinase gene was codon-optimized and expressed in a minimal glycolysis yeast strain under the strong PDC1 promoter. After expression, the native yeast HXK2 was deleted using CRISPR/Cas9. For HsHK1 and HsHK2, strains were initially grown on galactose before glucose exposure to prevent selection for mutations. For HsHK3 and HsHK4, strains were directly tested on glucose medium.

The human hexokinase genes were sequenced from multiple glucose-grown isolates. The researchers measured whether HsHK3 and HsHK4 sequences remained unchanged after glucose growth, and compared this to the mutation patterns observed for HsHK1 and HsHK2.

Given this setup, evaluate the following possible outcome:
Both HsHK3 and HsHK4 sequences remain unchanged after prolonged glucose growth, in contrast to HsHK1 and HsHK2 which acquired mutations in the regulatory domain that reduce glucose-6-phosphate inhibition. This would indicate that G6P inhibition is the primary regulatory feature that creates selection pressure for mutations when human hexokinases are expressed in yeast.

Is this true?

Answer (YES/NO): NO